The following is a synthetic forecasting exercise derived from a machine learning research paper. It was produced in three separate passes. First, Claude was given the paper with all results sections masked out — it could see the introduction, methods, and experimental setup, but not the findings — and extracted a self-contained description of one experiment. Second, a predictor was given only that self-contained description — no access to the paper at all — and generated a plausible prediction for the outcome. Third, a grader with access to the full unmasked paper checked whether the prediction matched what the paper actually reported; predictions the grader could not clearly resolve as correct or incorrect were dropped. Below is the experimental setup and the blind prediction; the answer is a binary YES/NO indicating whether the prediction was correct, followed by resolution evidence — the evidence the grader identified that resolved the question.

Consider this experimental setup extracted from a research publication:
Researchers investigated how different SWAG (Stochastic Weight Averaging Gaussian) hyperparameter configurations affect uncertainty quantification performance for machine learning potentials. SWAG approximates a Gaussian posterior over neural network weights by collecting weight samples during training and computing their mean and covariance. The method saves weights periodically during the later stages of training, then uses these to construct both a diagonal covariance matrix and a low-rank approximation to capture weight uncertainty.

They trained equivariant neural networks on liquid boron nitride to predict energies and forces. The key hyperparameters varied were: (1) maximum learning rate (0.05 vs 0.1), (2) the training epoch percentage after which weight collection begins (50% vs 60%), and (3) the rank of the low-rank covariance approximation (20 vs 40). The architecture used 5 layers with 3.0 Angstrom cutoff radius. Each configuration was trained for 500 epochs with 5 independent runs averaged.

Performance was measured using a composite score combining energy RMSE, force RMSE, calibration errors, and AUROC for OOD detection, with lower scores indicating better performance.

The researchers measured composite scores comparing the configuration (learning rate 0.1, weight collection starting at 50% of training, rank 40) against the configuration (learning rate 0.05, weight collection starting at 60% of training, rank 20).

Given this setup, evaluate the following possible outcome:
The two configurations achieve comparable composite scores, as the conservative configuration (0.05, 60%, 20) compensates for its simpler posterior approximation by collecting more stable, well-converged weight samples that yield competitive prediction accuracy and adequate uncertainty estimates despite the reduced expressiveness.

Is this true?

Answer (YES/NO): NO